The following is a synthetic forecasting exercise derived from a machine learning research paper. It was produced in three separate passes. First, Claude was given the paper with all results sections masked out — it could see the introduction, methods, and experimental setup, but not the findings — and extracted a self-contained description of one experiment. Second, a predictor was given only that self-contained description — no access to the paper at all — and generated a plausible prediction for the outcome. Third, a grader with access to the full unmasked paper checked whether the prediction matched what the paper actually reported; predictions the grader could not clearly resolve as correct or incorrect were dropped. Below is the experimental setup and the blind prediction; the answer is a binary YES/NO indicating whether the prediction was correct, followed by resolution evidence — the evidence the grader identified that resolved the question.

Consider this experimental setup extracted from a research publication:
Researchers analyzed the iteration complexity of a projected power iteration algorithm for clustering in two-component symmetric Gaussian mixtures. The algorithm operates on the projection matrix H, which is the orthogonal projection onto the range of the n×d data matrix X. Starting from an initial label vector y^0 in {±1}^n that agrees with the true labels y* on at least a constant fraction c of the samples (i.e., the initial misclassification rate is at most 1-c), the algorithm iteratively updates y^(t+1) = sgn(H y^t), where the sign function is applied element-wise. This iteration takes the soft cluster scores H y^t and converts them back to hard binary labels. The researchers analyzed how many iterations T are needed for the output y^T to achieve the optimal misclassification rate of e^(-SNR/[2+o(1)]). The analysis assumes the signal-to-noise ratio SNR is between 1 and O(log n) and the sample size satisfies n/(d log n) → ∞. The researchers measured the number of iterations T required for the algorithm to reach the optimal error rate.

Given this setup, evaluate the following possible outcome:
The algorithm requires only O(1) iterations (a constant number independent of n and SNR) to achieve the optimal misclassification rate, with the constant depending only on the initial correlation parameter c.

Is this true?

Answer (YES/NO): NO